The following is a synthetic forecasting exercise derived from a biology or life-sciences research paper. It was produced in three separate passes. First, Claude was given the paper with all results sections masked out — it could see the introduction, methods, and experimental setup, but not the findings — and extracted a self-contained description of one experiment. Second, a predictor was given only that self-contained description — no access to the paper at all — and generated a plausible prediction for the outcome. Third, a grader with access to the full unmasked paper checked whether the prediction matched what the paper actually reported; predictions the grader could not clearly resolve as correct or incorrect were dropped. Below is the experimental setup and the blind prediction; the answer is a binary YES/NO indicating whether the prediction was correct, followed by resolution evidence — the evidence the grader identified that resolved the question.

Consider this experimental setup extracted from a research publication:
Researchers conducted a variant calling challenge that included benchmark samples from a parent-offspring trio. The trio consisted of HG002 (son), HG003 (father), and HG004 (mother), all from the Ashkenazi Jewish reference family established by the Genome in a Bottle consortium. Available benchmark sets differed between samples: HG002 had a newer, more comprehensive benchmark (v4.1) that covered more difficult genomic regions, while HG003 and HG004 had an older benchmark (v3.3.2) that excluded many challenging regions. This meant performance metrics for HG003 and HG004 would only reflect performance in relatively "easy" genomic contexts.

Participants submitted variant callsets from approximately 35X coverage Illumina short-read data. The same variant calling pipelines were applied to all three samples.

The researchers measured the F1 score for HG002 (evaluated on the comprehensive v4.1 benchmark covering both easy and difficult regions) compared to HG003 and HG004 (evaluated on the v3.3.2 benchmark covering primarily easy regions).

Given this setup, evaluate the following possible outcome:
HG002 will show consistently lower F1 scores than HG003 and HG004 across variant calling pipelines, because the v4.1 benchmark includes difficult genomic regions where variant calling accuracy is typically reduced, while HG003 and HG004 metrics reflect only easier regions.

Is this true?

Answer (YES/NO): NO